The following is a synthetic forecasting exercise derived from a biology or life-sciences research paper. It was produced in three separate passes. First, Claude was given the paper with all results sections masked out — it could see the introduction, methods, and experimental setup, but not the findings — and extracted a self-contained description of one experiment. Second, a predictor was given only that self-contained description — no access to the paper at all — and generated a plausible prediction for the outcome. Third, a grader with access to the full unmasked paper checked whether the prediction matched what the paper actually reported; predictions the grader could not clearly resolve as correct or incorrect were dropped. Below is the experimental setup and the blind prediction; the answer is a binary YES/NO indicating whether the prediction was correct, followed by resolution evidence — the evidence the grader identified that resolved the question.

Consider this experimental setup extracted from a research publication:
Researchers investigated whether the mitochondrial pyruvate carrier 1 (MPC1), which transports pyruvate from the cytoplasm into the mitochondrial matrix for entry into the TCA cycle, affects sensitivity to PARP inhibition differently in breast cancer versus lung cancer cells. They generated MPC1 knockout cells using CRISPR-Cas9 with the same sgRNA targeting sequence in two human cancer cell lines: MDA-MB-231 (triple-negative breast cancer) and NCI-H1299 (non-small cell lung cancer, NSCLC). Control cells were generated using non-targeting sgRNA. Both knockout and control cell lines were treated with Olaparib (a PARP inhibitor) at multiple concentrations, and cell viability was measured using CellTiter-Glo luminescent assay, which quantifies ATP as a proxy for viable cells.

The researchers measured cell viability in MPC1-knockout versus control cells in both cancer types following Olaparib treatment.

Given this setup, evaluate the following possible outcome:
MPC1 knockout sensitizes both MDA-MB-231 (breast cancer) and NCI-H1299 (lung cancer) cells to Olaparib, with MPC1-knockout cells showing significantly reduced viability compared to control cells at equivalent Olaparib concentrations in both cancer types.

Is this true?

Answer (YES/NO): YES